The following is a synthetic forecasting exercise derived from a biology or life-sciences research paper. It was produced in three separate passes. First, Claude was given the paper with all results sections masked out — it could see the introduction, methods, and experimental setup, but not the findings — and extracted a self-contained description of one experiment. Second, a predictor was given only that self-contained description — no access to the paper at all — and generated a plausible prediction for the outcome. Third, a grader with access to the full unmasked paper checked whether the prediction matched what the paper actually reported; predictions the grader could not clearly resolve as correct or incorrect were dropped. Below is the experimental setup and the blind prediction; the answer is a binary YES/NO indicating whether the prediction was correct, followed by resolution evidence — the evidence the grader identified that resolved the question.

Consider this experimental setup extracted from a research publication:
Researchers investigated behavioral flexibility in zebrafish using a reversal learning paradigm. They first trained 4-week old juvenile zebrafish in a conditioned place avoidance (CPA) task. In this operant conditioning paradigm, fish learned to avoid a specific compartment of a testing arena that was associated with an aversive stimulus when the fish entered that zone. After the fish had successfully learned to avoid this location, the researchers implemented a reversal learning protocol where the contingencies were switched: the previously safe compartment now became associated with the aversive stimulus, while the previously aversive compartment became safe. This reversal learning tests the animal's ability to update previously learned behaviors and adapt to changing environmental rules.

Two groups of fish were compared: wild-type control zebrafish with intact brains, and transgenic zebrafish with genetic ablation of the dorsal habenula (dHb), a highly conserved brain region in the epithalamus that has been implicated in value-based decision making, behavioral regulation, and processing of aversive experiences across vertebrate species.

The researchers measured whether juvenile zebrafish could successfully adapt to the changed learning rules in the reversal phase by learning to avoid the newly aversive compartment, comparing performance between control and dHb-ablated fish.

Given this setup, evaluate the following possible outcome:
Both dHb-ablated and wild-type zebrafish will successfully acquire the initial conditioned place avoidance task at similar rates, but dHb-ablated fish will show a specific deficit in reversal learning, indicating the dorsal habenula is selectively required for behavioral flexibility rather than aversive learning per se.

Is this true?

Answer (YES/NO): NO